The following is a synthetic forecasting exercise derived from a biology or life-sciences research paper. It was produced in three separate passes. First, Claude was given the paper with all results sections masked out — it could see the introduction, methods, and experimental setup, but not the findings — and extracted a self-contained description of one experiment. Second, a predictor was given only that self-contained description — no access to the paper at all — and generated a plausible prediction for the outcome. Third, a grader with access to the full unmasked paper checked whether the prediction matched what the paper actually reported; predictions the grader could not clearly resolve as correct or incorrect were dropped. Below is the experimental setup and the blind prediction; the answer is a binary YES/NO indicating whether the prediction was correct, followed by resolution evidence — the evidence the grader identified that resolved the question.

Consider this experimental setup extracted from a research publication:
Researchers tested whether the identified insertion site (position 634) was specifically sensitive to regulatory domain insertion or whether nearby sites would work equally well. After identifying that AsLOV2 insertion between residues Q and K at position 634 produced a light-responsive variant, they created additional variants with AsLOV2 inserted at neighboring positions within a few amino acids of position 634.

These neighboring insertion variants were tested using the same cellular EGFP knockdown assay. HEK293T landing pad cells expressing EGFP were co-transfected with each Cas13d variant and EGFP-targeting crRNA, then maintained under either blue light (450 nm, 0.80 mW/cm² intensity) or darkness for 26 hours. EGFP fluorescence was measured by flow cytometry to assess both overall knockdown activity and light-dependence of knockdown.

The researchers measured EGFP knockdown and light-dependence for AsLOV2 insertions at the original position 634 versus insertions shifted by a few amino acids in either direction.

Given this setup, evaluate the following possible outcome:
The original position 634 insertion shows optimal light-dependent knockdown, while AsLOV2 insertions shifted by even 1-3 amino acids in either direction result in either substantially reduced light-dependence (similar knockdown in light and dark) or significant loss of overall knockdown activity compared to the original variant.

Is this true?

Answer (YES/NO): YES